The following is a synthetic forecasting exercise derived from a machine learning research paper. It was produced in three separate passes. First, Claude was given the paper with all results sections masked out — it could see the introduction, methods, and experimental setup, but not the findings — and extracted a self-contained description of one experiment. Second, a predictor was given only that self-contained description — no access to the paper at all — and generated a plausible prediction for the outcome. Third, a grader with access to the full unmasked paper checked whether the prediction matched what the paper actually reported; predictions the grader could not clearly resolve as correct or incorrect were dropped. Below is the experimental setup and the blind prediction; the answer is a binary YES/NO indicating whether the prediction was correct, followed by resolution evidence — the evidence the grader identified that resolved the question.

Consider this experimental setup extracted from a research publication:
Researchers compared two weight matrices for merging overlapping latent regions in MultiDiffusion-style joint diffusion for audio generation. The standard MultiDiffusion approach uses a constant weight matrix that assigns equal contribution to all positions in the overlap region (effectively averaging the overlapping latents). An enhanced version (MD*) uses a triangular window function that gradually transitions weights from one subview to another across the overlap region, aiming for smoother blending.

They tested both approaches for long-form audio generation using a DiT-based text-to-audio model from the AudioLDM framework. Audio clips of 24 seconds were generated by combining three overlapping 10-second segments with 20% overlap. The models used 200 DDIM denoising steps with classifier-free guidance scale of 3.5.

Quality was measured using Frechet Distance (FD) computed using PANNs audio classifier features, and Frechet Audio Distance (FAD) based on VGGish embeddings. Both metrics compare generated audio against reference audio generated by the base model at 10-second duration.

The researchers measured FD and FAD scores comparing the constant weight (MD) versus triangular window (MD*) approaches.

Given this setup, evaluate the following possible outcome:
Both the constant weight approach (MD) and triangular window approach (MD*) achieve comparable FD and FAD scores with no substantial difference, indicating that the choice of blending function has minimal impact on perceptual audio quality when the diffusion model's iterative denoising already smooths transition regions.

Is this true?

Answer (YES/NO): NO